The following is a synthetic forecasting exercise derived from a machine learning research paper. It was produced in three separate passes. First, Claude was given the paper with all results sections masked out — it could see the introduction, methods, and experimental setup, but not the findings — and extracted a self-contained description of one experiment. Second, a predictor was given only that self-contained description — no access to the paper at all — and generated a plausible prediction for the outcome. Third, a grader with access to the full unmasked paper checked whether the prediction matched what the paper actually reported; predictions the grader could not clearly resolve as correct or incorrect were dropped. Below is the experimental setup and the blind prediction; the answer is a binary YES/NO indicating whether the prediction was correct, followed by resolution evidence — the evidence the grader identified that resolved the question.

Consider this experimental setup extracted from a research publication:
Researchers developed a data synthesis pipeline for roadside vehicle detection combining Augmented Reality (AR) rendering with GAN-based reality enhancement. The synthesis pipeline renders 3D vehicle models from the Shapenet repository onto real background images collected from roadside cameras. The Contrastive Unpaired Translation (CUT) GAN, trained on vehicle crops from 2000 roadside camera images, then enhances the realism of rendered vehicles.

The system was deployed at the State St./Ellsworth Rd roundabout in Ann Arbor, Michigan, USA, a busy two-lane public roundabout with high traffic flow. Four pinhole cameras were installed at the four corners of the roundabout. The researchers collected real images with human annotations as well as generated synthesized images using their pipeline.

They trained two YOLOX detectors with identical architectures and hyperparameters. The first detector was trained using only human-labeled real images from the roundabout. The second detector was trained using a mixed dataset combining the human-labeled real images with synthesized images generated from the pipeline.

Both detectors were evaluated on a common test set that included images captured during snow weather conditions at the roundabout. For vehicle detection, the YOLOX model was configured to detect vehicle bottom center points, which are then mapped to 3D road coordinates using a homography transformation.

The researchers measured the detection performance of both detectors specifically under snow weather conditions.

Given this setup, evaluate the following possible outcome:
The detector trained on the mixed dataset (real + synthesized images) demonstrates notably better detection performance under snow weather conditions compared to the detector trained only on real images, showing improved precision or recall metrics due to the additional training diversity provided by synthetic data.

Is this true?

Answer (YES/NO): YES